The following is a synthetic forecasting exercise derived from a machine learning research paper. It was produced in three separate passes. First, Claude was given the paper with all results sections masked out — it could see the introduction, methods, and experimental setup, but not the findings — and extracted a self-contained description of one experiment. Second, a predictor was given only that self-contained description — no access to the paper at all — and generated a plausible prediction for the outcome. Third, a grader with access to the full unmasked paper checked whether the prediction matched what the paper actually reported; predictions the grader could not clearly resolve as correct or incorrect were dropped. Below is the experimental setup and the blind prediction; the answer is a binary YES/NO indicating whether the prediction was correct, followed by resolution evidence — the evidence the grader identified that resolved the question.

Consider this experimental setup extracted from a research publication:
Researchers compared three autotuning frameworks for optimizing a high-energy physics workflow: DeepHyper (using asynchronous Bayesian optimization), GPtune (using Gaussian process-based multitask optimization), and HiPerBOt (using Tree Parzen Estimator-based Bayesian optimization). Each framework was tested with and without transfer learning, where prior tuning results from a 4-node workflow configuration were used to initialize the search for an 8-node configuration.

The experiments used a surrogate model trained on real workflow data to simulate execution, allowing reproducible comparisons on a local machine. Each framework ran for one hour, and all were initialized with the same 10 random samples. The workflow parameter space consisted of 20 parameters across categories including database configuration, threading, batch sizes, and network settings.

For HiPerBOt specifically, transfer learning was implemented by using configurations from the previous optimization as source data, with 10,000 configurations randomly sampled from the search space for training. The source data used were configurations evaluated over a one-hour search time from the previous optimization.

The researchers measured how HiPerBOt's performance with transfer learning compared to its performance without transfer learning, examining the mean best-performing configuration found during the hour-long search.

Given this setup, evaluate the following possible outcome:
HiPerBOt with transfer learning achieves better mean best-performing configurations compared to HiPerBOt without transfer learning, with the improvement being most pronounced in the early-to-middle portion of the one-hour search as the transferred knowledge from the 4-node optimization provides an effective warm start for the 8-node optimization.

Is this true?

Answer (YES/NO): NO